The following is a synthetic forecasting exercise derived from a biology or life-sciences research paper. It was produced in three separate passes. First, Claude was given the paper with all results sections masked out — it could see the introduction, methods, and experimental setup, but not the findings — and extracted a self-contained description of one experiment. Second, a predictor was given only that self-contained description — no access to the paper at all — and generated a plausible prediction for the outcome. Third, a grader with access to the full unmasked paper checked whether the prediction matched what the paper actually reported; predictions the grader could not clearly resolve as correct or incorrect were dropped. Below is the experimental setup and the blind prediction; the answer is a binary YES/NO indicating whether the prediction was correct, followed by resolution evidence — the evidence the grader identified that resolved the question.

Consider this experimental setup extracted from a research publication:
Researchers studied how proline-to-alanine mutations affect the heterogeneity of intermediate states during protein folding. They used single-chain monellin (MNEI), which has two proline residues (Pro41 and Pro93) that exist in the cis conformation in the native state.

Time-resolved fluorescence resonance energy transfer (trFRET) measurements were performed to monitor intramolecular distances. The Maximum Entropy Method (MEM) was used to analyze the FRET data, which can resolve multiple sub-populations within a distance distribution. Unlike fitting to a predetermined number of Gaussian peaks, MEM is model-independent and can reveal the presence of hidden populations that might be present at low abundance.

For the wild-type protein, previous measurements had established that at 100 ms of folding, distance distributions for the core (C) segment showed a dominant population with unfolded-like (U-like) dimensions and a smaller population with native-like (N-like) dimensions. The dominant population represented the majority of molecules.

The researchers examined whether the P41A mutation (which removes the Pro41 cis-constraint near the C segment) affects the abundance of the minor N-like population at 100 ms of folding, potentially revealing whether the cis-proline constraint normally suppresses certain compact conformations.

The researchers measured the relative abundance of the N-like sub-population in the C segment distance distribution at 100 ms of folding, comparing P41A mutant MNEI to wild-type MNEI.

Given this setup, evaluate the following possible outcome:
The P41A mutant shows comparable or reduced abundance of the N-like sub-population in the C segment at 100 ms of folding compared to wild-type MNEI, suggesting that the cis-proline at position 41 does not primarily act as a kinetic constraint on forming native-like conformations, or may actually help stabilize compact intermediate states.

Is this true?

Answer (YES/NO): NO